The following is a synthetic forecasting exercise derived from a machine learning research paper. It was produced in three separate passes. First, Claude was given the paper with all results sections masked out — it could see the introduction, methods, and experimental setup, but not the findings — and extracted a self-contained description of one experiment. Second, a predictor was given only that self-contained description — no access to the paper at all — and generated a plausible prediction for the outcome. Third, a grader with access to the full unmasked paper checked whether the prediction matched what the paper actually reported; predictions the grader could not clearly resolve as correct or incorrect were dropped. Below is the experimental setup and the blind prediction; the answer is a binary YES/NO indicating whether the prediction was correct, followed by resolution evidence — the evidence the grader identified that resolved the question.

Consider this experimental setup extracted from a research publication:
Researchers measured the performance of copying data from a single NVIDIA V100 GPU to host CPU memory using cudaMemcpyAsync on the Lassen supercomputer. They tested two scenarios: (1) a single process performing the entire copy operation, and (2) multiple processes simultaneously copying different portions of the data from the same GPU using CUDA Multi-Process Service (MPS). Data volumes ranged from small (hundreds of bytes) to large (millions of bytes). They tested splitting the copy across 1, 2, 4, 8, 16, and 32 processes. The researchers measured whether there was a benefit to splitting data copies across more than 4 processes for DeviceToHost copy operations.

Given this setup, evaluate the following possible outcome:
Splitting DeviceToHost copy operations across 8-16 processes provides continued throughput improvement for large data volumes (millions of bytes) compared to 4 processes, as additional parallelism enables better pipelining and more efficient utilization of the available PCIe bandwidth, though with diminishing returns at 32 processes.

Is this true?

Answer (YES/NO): NO